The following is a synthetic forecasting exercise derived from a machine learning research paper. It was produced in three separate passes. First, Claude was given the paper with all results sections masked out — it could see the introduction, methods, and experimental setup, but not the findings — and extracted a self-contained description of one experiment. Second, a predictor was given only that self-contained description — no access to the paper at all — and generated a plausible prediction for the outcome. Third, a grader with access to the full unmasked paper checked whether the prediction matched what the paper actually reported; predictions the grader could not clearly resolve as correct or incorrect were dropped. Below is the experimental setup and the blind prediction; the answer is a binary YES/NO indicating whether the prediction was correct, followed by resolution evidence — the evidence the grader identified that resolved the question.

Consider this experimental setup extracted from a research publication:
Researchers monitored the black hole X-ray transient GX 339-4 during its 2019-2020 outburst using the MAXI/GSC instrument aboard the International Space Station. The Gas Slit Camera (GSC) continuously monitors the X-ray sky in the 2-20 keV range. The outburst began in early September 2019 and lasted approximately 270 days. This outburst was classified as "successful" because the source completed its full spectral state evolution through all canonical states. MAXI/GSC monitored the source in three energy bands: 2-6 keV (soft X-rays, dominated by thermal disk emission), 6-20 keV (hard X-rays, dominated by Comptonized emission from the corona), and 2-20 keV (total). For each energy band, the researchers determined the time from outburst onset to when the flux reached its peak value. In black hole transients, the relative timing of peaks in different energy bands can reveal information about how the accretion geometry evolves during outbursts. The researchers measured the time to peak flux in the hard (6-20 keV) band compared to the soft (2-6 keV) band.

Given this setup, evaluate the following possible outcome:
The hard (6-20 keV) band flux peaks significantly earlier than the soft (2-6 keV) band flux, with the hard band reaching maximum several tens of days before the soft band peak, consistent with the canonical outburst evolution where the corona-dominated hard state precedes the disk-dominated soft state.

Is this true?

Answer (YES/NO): NO